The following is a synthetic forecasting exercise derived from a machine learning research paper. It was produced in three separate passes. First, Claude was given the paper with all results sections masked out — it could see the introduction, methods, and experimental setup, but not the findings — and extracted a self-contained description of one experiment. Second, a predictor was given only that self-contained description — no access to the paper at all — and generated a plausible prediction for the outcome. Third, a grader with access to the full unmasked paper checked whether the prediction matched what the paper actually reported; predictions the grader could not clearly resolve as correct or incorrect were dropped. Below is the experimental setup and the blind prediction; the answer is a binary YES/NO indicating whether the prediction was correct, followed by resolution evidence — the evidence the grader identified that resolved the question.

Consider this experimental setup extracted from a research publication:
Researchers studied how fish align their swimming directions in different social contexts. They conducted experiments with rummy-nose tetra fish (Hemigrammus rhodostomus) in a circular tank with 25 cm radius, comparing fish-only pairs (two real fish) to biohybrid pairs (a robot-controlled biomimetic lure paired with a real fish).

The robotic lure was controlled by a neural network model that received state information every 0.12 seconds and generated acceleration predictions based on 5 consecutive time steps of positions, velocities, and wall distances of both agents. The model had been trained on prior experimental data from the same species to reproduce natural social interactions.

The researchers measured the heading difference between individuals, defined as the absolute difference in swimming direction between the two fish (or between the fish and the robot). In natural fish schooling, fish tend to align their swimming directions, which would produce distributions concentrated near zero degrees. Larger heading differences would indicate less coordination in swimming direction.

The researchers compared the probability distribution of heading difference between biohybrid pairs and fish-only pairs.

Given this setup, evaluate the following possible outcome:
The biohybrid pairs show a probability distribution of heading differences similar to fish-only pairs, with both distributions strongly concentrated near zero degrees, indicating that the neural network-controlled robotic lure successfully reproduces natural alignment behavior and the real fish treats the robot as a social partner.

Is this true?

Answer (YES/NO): NO